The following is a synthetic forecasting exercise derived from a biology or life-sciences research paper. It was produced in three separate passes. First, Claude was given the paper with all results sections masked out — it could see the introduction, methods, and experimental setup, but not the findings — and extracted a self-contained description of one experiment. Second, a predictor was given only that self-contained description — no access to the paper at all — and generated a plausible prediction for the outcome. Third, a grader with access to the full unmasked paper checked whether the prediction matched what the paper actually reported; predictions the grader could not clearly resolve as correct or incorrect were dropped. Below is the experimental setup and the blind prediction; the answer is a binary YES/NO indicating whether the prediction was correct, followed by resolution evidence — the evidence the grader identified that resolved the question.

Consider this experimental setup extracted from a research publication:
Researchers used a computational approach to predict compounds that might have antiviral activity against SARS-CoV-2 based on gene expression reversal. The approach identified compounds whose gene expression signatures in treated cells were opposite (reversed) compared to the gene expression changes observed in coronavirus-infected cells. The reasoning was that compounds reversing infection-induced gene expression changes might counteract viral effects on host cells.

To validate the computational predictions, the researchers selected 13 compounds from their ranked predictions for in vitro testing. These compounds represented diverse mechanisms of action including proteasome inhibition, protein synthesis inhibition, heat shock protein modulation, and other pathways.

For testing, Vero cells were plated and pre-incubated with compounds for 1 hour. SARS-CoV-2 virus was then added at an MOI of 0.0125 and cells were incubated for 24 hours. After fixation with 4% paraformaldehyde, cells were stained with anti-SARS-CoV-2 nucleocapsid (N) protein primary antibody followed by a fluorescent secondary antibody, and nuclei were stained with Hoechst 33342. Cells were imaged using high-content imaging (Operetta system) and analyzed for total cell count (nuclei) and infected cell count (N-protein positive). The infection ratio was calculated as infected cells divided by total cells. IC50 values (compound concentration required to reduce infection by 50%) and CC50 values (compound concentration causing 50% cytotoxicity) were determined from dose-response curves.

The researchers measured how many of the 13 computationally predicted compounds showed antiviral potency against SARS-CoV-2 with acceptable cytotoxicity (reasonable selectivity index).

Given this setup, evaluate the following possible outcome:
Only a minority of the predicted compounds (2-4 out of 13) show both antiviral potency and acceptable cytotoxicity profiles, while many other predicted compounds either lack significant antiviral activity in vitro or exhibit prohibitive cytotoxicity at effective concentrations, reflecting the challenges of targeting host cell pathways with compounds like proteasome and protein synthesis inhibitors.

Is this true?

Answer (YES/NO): YES